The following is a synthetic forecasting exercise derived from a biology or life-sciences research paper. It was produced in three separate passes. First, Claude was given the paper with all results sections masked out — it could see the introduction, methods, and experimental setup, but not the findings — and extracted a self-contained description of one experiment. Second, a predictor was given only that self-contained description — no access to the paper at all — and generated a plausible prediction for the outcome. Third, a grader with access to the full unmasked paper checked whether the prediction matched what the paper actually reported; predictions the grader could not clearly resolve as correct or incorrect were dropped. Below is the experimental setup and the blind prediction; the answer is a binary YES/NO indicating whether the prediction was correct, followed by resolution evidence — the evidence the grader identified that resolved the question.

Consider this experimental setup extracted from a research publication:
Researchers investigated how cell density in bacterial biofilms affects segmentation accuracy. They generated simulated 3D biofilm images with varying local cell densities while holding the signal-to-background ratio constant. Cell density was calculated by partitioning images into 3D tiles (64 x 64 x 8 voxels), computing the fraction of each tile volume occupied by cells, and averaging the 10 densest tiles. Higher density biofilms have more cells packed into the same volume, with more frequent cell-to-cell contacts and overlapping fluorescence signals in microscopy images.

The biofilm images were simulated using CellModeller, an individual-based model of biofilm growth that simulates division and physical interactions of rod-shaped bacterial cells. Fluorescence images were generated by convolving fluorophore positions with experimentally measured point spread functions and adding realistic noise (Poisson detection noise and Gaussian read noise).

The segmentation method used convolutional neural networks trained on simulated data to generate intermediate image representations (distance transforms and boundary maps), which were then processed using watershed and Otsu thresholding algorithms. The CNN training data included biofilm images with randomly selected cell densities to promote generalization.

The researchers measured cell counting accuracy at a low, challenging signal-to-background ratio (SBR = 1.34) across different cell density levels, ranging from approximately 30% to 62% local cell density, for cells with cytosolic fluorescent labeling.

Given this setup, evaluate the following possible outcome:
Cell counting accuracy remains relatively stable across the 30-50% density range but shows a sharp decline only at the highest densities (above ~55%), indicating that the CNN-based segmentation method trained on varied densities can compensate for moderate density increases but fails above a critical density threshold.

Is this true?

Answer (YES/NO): NO